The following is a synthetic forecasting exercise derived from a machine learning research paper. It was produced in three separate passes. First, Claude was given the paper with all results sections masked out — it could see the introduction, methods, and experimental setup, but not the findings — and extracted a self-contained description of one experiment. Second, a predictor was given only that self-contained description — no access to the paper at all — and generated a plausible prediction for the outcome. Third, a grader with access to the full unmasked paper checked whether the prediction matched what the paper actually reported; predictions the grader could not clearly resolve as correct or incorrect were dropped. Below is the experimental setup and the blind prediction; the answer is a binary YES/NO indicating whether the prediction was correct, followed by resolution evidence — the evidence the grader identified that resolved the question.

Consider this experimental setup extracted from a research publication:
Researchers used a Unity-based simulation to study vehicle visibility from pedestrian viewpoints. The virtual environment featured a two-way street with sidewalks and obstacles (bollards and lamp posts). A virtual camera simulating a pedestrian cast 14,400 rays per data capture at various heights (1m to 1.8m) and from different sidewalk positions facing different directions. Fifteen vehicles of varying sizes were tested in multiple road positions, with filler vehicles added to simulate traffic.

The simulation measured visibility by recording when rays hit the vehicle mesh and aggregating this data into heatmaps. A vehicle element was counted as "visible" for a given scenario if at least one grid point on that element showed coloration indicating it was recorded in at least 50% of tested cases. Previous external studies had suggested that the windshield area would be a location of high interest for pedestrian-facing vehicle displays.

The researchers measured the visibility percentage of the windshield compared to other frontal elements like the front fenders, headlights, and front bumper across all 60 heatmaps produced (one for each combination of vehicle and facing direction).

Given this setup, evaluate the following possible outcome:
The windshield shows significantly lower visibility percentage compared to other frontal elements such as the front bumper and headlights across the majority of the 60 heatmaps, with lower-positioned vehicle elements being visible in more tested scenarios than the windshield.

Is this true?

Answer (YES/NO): YES